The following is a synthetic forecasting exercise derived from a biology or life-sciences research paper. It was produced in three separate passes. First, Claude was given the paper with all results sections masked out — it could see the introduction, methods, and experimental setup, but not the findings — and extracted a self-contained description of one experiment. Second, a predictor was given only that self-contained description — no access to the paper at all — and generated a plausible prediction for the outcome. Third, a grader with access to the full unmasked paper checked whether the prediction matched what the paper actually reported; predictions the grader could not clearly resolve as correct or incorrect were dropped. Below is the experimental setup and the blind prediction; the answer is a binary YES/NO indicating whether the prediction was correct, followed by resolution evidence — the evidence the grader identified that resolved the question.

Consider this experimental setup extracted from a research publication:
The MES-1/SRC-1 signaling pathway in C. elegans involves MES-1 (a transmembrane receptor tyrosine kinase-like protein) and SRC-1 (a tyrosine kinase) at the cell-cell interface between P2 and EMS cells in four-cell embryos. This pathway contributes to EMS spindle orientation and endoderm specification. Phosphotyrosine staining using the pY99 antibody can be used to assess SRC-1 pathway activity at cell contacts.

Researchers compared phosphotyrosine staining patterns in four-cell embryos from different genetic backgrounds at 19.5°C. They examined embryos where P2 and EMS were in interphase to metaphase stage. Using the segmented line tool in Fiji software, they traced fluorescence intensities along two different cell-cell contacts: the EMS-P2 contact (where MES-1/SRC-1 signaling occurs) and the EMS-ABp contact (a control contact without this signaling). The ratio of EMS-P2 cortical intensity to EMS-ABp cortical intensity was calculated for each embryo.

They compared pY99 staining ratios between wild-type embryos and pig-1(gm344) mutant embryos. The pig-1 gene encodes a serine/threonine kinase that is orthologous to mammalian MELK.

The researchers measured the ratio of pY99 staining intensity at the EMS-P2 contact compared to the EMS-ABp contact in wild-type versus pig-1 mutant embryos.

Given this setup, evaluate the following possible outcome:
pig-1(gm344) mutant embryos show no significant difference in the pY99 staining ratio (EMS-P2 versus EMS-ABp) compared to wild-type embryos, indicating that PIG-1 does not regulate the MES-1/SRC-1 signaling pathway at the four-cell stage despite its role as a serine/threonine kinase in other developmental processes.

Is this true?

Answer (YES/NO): NO